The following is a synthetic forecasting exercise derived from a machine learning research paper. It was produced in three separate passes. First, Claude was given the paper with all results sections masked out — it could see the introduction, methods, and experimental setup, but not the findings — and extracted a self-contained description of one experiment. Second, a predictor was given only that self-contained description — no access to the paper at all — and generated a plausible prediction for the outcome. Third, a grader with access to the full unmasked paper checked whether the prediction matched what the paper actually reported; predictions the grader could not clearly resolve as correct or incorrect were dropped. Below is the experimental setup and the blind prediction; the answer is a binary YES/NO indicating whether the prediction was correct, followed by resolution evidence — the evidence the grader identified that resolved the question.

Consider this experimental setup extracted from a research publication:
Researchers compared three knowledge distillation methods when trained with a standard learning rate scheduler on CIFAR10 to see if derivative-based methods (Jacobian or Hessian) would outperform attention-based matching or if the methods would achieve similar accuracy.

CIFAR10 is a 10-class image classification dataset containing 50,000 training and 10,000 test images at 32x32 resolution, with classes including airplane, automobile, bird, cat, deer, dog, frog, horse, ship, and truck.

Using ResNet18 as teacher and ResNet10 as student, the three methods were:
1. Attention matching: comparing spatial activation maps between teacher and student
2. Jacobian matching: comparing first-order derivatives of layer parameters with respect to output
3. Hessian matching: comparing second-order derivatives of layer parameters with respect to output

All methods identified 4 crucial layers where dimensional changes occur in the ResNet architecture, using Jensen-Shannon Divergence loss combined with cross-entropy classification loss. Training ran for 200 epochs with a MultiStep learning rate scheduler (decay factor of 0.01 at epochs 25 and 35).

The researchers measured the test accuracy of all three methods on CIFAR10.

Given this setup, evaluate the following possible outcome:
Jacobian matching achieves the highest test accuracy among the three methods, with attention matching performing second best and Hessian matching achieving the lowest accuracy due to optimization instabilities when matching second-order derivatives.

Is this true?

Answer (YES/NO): NO